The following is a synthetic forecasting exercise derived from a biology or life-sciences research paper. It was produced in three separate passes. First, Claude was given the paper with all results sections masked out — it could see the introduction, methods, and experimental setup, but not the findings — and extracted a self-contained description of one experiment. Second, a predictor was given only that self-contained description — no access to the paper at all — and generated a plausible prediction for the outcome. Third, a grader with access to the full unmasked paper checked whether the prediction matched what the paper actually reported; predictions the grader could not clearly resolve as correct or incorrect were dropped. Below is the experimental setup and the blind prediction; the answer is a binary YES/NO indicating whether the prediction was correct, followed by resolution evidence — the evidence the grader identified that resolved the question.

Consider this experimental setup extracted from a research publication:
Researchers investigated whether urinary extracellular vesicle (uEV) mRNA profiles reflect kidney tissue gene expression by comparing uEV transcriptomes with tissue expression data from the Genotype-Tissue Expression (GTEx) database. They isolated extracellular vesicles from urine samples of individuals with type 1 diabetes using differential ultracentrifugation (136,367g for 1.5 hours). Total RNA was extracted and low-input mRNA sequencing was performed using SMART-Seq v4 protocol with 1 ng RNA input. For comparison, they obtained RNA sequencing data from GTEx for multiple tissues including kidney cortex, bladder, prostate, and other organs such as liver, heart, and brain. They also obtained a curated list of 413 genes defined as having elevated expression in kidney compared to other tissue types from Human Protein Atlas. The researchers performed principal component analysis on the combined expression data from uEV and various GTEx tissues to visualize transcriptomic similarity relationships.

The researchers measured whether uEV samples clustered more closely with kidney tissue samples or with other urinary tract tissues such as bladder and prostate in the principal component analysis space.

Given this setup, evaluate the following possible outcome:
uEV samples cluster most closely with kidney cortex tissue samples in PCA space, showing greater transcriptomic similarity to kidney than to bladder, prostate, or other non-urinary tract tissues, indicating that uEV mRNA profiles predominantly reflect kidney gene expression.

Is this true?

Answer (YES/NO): YES